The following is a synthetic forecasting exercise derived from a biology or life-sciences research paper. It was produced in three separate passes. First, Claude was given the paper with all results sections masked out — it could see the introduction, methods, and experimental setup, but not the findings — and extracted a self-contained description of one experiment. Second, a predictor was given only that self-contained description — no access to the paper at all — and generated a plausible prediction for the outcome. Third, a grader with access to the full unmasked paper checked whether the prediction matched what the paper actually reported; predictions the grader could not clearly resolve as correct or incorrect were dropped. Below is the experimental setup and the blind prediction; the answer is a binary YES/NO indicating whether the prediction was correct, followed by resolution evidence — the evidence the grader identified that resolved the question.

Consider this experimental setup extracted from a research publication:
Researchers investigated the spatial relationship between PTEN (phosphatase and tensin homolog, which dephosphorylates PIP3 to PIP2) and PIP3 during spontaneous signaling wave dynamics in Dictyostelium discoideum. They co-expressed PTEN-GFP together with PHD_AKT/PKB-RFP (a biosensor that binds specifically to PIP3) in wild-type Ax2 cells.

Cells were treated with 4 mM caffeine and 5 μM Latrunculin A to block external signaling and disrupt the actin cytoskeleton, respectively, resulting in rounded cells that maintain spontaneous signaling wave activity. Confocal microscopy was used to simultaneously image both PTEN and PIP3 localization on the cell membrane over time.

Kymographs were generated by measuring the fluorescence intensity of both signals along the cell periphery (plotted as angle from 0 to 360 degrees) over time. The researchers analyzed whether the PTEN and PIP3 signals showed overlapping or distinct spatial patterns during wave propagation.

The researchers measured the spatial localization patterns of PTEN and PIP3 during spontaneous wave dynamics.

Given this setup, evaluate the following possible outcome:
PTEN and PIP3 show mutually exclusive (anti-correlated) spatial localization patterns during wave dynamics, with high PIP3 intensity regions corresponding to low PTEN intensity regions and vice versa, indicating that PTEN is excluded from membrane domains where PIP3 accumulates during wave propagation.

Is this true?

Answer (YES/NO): YES